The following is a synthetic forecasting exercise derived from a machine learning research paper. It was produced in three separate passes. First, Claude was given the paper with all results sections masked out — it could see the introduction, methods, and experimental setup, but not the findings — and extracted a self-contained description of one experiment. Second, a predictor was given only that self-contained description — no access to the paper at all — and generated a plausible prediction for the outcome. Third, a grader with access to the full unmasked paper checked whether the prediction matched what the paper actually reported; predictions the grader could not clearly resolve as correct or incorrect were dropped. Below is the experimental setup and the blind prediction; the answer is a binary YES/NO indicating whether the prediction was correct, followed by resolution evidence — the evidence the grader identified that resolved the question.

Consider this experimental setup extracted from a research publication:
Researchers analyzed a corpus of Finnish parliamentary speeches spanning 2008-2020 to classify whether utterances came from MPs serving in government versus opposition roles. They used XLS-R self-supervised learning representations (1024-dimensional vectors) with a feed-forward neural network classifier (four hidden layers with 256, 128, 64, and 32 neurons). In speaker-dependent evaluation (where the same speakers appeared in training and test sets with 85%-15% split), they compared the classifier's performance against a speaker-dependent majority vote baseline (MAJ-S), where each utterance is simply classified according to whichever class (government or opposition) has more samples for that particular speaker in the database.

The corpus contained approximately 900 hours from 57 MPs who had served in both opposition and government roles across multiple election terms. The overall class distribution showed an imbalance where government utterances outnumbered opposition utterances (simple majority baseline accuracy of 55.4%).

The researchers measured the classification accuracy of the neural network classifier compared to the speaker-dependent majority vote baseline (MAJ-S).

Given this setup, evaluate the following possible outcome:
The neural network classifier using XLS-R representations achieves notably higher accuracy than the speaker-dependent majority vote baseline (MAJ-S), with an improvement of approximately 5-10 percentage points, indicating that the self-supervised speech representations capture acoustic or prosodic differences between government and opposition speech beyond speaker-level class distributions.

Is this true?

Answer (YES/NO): NO